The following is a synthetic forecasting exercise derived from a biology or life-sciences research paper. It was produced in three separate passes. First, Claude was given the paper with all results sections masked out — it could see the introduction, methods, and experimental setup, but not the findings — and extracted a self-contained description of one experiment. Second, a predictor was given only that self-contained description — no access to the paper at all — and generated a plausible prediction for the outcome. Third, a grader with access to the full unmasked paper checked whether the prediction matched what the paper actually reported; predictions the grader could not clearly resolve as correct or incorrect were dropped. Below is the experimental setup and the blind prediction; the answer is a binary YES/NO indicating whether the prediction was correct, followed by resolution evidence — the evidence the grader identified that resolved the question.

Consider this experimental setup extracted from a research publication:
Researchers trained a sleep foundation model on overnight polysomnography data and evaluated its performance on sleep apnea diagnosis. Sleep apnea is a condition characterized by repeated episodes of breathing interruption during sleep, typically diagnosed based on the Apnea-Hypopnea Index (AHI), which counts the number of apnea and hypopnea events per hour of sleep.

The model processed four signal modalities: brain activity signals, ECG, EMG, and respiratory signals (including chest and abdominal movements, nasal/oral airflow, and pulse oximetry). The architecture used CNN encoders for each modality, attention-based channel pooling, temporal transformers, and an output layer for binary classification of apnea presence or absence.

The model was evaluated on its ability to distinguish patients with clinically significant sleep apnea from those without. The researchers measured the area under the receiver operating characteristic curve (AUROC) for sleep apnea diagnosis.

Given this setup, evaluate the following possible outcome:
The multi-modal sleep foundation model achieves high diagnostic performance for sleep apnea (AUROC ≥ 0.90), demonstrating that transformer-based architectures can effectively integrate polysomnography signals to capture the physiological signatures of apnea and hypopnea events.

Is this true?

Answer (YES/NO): YES